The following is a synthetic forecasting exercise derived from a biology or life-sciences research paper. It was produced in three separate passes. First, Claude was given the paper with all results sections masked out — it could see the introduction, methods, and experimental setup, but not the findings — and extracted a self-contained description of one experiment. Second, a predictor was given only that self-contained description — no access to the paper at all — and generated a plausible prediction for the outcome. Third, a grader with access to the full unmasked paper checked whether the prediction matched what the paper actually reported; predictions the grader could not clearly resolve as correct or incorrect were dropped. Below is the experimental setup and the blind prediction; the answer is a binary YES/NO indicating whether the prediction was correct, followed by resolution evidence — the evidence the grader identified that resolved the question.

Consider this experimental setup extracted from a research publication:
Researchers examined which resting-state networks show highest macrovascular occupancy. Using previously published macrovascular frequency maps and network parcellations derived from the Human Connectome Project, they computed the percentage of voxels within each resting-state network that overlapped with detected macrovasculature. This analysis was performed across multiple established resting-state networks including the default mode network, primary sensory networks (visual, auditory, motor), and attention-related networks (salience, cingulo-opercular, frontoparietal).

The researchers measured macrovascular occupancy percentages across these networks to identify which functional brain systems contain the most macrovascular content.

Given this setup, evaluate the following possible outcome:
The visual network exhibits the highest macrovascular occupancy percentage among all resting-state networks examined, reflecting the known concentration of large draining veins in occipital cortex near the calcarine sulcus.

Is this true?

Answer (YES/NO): NO